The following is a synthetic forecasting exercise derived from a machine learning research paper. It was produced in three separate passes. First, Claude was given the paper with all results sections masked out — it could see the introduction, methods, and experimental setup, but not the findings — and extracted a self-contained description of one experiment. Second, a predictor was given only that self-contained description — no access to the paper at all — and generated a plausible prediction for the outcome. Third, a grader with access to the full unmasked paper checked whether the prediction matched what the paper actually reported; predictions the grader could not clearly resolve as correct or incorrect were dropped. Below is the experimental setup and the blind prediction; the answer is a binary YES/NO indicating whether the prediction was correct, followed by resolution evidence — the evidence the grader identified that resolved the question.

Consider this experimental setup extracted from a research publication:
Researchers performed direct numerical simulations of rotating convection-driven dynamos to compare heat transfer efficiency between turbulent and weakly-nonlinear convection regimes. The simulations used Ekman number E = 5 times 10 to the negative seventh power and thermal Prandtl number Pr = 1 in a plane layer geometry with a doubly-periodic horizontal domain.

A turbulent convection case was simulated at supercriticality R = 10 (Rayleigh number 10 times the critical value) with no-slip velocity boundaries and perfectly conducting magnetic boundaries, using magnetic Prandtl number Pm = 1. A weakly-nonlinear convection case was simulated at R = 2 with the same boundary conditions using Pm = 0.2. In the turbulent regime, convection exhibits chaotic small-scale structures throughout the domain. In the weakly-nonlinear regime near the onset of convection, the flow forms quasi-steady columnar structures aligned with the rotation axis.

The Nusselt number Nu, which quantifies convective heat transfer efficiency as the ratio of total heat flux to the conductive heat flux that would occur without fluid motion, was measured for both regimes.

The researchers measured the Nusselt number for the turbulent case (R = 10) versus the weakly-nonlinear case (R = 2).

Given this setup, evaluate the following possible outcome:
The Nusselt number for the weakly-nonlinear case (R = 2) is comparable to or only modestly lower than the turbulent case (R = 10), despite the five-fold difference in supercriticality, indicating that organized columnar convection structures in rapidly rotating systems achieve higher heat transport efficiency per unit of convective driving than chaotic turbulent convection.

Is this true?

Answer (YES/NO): NO